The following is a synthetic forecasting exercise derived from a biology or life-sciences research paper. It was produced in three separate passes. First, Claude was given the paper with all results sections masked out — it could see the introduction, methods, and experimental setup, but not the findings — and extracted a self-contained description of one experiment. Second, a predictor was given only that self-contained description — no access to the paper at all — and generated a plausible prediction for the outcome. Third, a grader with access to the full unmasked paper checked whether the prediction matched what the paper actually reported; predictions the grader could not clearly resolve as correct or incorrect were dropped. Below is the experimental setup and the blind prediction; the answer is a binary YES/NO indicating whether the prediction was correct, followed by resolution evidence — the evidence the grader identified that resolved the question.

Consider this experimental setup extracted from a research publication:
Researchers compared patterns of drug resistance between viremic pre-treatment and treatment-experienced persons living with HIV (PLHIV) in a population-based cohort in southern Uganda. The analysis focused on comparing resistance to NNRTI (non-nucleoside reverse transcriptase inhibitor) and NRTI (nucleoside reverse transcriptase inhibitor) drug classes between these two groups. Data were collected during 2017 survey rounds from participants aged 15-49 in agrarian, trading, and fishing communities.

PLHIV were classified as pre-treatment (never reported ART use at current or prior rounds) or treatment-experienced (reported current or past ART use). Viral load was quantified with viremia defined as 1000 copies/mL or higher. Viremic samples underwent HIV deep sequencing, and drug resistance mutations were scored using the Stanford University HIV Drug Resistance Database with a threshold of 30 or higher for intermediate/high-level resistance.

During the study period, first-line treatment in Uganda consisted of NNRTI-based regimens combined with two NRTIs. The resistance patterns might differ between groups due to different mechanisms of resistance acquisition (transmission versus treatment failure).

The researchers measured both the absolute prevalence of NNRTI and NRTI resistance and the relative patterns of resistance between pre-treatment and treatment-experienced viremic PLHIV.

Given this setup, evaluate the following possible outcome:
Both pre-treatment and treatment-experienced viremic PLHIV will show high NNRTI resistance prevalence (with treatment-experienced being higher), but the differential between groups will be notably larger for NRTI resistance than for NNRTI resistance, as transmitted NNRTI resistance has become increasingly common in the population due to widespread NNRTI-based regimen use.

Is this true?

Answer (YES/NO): NO